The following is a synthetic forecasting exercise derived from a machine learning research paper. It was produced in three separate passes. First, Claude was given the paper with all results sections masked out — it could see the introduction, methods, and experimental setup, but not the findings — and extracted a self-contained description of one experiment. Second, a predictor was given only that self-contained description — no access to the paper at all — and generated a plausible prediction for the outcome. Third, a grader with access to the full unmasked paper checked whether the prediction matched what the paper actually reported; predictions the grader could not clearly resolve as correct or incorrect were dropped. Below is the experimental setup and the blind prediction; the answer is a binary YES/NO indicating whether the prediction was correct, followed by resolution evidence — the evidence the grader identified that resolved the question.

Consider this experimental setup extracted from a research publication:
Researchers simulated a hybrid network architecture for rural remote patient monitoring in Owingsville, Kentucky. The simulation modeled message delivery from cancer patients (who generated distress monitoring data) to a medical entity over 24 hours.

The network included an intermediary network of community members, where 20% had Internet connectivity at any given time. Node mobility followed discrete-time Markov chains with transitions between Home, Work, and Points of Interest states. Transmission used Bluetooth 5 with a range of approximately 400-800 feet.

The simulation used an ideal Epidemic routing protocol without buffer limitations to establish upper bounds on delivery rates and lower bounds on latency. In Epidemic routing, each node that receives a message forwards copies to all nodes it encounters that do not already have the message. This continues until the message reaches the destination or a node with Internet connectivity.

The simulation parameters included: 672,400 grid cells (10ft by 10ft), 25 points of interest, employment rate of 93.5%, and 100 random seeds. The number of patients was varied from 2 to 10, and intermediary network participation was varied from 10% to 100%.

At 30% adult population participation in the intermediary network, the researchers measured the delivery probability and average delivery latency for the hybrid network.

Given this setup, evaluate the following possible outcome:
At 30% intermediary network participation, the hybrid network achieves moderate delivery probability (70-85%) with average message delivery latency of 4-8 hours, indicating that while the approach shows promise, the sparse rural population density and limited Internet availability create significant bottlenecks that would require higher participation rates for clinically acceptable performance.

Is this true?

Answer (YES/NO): NO